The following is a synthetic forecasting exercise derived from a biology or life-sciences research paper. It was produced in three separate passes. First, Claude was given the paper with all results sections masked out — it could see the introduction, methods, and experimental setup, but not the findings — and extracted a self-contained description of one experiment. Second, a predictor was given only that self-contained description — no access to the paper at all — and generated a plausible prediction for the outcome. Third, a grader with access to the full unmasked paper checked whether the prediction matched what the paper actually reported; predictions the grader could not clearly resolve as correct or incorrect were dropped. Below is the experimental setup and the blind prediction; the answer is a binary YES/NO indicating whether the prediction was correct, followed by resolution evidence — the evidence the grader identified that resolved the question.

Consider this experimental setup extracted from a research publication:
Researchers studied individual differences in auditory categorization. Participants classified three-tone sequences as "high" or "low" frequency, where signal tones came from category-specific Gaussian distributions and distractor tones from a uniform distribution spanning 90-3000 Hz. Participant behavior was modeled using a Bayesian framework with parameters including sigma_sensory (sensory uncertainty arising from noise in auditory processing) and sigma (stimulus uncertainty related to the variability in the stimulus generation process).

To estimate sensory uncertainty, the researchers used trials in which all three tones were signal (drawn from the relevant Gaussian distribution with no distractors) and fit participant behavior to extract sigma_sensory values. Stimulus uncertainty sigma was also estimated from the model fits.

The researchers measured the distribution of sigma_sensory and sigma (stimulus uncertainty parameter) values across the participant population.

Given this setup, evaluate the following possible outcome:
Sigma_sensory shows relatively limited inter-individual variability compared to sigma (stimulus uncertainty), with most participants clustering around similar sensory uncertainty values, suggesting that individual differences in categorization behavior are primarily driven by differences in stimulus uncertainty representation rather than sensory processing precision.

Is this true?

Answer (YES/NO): NO